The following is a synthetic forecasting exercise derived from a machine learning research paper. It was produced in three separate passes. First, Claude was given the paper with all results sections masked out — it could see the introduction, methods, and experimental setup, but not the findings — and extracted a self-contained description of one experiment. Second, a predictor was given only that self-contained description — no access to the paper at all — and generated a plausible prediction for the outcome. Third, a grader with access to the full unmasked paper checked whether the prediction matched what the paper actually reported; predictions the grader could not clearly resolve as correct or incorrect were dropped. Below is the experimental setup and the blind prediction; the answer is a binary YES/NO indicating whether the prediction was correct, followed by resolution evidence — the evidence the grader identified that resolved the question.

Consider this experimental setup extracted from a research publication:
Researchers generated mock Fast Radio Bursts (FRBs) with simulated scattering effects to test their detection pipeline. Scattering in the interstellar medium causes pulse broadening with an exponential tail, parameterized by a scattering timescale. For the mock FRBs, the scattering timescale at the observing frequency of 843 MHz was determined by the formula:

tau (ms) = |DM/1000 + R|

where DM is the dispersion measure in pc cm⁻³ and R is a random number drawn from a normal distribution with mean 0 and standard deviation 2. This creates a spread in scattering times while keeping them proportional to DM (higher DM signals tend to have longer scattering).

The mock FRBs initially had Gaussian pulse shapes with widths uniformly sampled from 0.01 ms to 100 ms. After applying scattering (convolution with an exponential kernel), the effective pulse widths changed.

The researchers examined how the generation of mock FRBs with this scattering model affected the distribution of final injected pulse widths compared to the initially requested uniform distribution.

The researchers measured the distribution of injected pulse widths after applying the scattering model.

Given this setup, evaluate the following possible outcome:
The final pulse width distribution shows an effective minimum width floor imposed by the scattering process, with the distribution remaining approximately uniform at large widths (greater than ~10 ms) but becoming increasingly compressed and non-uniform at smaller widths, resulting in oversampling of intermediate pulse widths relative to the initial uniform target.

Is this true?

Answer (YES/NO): NO